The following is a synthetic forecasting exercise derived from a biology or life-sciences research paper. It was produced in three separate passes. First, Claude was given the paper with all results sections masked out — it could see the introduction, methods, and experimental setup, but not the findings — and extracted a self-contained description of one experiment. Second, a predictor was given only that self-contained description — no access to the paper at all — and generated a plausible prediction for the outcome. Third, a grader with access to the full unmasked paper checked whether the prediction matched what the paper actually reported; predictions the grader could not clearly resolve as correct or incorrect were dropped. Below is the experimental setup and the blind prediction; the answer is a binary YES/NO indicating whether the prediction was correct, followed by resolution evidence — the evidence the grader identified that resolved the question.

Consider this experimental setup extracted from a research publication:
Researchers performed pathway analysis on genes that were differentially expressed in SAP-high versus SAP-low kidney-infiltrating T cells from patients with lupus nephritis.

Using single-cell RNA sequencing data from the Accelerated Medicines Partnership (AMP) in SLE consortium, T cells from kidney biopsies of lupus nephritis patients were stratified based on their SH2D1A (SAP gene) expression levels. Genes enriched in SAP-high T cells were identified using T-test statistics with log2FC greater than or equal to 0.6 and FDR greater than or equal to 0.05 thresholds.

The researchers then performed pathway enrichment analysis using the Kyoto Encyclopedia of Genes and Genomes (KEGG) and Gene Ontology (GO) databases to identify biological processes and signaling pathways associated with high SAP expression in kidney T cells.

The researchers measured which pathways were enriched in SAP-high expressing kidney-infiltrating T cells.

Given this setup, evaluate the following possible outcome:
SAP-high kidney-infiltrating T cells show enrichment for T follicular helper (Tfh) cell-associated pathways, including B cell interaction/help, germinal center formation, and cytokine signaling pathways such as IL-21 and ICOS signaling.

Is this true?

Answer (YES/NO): NO